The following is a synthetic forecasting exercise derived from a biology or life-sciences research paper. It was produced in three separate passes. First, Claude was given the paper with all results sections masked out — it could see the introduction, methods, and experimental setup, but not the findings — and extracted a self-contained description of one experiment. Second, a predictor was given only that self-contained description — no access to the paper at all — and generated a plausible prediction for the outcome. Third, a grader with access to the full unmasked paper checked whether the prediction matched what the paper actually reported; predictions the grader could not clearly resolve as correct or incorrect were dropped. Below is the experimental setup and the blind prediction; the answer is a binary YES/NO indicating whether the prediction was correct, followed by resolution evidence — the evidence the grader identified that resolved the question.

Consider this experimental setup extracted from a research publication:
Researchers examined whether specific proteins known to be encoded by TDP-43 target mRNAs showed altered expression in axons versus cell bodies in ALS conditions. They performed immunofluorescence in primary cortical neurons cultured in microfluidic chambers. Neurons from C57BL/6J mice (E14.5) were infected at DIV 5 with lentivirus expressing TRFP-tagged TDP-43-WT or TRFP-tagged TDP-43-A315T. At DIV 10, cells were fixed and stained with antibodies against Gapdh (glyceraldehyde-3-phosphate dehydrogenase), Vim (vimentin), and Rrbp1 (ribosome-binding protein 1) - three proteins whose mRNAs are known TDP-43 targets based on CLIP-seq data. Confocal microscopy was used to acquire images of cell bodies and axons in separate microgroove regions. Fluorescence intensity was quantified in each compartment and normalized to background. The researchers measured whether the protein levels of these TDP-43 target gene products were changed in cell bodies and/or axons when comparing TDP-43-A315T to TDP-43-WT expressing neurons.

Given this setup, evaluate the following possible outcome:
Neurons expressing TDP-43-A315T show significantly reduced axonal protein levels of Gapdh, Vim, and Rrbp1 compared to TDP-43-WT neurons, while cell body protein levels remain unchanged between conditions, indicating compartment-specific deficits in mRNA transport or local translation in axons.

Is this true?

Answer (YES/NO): NO